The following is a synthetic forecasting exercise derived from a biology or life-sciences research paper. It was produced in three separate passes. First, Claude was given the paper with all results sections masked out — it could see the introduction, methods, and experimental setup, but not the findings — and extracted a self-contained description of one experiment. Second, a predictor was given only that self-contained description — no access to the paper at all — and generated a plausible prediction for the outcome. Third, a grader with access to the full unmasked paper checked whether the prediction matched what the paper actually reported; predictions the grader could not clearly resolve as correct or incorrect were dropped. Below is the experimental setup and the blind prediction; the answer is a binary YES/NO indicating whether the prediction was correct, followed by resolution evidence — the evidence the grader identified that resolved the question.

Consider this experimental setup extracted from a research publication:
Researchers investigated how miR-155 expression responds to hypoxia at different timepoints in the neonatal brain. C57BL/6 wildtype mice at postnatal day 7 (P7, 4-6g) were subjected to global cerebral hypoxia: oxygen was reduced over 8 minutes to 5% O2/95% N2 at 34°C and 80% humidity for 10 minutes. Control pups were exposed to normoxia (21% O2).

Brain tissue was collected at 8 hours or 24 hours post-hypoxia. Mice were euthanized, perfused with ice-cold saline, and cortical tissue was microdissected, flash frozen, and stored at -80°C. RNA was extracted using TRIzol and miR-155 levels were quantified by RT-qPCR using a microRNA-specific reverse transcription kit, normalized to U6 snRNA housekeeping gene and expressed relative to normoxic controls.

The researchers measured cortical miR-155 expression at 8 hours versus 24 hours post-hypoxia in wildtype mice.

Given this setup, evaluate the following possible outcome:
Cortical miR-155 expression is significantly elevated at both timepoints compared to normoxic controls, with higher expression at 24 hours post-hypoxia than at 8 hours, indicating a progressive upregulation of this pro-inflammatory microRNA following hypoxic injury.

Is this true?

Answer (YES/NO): NO